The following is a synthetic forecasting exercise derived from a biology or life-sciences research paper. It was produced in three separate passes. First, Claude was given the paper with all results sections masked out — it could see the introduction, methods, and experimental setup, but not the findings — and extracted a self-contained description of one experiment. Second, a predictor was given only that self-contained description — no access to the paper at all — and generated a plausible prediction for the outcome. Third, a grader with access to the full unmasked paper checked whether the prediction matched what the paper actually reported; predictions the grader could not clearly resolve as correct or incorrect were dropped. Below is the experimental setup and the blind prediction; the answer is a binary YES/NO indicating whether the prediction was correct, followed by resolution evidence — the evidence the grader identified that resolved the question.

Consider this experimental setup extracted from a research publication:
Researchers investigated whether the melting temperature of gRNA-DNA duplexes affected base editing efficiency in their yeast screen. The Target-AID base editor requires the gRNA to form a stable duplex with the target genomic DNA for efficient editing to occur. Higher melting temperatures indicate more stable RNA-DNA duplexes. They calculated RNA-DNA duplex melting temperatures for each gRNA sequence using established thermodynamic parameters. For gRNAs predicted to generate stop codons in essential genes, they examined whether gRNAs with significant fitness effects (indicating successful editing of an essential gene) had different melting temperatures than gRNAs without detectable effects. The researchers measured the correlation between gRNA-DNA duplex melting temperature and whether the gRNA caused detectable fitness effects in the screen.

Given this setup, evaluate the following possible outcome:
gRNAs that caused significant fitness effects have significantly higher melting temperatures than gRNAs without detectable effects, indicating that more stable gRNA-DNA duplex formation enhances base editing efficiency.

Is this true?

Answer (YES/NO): YES